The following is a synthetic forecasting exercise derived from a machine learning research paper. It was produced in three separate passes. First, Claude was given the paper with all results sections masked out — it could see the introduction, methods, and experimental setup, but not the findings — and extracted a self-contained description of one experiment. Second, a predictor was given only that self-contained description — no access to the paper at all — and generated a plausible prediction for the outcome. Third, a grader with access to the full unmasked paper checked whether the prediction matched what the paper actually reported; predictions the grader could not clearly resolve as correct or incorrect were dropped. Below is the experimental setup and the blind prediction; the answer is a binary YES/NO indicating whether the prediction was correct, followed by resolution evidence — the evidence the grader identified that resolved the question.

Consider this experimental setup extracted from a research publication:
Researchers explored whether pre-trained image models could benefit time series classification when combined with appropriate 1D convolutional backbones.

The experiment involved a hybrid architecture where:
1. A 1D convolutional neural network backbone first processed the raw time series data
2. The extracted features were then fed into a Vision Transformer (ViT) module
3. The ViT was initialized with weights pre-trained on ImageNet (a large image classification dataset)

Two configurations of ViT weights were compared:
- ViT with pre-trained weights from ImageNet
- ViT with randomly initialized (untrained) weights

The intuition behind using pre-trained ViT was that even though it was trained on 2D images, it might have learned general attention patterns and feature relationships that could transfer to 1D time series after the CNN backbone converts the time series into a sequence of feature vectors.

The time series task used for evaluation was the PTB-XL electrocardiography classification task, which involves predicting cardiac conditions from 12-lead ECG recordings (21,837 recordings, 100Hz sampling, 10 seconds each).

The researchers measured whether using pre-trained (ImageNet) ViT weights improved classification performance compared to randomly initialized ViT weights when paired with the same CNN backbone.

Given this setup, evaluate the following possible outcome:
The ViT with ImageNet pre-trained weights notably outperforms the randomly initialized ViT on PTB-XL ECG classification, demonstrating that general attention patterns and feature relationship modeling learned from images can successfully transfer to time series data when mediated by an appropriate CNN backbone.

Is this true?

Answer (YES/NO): YES